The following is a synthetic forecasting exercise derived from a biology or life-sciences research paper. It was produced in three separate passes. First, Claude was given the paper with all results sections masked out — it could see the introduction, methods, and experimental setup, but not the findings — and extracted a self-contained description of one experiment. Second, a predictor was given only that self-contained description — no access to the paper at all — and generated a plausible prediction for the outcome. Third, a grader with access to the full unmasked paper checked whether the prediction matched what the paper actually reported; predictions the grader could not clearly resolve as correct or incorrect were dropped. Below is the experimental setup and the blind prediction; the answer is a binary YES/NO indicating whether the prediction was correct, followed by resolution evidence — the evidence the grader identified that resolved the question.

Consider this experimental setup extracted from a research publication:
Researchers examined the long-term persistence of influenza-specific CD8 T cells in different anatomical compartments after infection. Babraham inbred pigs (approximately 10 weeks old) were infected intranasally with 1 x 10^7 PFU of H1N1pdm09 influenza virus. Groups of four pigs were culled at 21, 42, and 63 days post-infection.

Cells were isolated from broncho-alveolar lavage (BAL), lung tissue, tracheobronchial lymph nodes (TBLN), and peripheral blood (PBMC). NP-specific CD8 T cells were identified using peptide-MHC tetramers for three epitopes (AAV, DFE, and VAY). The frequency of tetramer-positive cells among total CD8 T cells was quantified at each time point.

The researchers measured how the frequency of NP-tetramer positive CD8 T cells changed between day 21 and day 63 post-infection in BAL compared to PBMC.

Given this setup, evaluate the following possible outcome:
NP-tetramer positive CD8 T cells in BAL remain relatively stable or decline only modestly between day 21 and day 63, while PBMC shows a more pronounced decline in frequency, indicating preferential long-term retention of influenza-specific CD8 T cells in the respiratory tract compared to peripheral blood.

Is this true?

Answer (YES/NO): YES